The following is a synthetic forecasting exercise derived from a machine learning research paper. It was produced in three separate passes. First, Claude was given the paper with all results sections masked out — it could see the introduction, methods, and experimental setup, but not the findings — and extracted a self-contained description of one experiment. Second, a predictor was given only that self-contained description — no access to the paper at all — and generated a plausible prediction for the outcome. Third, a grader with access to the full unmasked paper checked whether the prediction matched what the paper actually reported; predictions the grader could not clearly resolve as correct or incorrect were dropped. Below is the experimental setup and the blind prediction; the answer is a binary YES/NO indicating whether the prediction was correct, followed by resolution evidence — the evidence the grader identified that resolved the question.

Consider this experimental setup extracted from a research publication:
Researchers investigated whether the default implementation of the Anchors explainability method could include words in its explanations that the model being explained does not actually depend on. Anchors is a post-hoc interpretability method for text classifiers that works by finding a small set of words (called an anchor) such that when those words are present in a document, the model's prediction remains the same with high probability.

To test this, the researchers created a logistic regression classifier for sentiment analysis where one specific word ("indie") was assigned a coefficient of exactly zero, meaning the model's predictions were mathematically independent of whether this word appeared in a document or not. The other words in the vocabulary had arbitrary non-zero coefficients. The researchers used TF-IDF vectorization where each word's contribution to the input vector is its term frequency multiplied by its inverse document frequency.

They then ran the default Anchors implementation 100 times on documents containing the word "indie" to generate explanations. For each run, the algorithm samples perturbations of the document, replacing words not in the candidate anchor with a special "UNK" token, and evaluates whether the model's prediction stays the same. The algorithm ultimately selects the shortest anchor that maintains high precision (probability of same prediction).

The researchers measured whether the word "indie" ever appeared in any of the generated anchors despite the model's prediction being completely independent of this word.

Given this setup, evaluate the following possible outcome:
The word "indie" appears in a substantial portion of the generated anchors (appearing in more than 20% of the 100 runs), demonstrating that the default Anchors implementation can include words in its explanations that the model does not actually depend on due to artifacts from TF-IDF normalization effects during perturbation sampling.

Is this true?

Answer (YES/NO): NO